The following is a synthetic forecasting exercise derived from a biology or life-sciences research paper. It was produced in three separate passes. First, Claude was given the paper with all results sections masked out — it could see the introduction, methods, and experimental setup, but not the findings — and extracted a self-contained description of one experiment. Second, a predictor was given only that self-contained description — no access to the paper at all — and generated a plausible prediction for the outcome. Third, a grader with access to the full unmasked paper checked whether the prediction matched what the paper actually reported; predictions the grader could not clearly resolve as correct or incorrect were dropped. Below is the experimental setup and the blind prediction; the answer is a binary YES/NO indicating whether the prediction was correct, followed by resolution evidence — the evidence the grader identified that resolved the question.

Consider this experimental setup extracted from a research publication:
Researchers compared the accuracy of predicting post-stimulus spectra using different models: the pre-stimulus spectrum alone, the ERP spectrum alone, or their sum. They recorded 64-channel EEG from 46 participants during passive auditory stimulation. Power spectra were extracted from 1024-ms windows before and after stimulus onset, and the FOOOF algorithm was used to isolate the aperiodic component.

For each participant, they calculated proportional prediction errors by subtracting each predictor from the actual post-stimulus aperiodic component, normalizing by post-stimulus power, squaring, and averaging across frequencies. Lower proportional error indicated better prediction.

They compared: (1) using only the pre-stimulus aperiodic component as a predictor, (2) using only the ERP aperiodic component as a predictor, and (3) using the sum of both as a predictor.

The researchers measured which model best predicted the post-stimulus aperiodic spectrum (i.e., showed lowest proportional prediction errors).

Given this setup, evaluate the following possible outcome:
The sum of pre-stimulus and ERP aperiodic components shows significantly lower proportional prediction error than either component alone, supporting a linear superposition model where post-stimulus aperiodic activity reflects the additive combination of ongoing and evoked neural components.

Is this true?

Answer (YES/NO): NO